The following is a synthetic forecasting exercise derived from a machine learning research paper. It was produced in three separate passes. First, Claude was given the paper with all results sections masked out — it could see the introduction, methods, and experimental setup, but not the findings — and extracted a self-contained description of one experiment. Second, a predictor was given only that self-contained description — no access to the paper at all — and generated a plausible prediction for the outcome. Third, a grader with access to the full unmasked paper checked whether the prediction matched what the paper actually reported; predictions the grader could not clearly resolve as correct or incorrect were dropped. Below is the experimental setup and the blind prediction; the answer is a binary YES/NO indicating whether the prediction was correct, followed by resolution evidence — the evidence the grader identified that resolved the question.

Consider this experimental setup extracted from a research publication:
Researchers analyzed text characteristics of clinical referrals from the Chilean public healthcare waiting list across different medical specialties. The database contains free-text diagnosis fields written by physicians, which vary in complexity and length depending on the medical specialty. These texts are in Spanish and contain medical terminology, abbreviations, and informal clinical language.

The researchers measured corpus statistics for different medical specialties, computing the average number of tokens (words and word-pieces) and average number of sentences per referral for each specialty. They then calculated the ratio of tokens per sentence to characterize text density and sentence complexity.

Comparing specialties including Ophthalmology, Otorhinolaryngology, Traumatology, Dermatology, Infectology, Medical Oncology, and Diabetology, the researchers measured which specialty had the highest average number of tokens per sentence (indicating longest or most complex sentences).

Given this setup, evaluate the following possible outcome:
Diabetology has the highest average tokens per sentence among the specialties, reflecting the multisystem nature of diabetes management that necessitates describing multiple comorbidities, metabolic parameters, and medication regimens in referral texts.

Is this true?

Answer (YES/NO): NO